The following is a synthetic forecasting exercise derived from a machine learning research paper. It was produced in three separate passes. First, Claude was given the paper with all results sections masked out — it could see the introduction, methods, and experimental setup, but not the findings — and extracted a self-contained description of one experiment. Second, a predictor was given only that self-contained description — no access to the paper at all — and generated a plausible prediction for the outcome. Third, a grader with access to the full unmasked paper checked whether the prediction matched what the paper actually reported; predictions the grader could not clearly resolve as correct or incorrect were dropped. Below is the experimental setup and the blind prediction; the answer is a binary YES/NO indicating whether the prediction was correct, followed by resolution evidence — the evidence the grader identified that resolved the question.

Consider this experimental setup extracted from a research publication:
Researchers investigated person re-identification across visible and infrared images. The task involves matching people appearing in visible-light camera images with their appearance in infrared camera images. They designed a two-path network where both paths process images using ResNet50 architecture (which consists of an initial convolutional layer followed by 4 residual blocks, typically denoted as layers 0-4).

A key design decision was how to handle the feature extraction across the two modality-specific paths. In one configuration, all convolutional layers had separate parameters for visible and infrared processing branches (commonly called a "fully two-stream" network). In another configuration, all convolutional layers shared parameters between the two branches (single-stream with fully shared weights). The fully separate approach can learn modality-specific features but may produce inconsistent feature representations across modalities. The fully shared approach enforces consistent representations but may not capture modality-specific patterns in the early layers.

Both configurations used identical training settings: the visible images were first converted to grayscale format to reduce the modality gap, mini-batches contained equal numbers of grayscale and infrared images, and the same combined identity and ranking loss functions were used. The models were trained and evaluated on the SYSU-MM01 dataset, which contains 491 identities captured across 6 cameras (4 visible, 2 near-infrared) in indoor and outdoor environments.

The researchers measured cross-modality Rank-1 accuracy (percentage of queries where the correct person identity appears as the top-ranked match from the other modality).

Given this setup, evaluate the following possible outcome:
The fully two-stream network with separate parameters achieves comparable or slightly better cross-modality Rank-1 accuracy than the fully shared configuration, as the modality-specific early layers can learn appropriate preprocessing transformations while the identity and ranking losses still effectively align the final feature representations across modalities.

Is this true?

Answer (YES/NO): NO